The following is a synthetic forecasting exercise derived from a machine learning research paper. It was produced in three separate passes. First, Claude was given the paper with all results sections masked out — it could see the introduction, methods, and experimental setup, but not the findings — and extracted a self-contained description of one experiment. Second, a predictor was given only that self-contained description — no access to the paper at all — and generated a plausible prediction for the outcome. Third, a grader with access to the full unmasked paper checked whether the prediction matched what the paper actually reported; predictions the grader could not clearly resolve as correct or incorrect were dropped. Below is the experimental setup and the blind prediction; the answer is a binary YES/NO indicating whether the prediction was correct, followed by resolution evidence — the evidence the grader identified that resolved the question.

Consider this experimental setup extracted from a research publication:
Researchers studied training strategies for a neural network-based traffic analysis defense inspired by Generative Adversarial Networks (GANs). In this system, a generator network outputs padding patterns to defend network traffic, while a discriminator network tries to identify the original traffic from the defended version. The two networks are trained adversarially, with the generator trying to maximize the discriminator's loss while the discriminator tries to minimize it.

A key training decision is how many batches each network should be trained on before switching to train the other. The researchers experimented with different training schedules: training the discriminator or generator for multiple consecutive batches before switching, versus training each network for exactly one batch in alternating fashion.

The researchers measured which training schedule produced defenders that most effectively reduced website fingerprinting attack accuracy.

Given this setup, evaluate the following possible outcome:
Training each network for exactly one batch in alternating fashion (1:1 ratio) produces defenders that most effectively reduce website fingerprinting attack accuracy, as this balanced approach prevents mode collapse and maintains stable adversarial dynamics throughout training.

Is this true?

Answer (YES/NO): YES